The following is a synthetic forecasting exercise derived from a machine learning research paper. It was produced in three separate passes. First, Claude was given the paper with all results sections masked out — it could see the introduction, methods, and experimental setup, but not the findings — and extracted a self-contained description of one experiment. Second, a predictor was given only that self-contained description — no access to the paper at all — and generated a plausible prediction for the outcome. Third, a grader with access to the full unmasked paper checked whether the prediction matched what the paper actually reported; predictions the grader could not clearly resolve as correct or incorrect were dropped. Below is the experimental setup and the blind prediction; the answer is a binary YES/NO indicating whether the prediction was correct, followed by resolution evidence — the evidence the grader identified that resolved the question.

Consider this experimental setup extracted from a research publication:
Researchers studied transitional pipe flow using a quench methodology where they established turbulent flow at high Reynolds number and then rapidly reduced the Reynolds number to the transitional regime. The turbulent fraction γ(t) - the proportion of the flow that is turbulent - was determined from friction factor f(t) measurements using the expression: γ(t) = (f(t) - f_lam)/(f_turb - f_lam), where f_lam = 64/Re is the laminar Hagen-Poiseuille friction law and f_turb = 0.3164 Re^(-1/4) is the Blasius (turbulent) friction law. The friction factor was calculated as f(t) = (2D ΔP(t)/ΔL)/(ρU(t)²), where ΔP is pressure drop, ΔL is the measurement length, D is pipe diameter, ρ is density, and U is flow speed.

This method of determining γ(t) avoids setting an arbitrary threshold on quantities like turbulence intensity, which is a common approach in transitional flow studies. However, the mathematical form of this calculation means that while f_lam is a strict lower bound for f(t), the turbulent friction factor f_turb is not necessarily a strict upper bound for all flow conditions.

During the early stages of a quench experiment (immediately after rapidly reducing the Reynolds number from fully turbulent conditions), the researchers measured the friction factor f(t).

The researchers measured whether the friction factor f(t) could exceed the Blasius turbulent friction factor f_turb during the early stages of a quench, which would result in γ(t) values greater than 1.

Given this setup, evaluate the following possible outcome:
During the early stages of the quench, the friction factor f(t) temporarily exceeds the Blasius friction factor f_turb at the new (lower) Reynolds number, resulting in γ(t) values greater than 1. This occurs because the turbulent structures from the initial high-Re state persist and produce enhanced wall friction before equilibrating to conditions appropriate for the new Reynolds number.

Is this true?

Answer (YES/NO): YES